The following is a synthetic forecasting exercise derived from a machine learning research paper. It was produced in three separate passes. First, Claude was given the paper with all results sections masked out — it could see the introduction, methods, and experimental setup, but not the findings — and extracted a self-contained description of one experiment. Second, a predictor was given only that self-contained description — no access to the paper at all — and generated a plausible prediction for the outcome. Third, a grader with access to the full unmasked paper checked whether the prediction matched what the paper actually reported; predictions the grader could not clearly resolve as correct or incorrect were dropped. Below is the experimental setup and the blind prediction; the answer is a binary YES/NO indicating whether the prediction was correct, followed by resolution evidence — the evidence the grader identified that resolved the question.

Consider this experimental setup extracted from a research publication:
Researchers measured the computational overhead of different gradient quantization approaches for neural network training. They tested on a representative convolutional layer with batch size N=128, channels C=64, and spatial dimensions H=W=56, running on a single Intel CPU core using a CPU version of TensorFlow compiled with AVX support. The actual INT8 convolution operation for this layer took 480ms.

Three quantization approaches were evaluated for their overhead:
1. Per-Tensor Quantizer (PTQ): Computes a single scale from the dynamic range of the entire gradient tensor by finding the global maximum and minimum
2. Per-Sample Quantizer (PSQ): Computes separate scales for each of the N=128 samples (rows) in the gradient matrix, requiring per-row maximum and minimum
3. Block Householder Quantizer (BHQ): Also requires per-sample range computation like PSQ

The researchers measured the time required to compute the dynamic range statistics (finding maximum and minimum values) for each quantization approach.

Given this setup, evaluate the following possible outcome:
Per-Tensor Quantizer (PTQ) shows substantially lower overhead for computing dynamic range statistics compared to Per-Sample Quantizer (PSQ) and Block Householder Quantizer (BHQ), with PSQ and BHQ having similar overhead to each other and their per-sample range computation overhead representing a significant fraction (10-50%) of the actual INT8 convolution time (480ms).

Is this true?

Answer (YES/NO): NO